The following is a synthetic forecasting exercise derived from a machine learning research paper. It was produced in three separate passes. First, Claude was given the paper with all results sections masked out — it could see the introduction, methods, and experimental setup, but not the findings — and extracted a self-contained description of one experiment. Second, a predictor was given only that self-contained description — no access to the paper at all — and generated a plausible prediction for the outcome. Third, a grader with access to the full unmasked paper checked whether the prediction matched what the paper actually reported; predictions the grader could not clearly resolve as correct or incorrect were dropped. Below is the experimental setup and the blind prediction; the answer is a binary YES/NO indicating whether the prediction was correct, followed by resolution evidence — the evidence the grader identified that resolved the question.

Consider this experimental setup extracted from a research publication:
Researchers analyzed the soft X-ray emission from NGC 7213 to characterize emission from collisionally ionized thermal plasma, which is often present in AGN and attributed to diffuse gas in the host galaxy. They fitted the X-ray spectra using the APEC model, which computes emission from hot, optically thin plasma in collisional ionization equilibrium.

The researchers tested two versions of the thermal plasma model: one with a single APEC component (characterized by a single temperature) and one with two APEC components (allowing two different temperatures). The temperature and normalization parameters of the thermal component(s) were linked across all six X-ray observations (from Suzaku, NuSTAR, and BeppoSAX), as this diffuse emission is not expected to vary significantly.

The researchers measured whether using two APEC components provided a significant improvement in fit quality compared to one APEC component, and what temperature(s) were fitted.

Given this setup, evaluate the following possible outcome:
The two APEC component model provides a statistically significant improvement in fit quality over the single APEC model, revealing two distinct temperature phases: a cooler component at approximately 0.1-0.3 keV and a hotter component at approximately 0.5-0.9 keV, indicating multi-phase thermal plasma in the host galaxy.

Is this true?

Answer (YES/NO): NO